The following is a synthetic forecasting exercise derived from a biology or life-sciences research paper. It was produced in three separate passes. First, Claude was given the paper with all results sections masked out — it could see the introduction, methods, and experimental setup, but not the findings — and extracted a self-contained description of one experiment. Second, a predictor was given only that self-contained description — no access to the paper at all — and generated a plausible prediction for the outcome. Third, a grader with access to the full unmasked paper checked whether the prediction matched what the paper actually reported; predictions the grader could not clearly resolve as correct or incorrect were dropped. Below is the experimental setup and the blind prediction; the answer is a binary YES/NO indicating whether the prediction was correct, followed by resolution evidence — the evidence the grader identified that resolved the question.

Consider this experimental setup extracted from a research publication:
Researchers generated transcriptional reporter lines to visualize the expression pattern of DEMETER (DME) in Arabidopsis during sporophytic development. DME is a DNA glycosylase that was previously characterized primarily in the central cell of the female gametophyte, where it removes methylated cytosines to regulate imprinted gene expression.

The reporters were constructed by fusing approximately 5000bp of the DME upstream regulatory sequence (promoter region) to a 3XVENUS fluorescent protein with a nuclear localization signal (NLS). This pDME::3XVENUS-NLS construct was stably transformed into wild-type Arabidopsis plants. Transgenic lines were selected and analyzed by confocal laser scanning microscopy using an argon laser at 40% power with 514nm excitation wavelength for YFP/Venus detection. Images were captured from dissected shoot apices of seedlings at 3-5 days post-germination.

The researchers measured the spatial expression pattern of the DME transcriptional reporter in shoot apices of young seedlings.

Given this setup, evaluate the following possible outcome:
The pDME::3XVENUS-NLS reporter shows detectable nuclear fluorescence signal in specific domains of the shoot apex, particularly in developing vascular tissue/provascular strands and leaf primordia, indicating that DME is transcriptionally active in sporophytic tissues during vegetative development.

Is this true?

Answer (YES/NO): NO